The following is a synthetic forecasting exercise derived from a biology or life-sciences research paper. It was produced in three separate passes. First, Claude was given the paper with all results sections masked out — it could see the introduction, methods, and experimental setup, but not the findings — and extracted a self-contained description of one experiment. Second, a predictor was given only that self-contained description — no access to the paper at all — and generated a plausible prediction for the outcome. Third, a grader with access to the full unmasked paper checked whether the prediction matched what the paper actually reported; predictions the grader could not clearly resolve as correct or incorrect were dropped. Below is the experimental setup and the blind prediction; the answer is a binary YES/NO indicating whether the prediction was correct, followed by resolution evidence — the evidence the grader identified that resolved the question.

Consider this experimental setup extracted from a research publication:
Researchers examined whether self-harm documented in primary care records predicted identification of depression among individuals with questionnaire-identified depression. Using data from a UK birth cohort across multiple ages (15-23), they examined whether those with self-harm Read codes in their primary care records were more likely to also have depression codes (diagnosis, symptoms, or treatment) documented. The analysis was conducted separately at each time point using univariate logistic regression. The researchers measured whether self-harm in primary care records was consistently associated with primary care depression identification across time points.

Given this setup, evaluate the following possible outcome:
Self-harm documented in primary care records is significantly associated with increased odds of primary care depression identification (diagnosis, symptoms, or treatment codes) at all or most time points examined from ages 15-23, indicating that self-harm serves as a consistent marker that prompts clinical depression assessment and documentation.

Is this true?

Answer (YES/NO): YES